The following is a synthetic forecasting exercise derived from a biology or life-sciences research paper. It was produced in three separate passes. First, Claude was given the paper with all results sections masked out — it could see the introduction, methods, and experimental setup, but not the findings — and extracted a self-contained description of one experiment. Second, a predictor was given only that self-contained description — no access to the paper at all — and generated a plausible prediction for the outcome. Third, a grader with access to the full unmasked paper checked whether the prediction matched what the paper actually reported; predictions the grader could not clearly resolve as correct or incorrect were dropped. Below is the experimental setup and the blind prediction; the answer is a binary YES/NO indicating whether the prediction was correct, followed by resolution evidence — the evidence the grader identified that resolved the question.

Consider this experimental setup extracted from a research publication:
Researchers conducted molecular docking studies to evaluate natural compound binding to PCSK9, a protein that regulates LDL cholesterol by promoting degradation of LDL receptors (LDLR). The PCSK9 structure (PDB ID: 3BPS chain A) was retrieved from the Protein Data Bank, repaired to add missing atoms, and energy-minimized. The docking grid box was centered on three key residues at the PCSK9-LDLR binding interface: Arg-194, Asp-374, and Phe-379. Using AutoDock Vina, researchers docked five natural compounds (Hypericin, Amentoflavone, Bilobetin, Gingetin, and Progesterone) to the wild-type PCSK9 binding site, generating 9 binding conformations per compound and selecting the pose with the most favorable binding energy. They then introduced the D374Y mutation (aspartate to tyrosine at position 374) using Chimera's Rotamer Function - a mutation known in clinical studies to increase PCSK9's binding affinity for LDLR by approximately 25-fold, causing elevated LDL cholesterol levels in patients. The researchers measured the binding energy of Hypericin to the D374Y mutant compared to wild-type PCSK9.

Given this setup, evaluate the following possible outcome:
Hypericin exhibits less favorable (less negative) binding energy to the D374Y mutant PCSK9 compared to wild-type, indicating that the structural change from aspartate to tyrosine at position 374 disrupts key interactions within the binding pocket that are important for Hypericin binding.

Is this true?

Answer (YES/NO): YES